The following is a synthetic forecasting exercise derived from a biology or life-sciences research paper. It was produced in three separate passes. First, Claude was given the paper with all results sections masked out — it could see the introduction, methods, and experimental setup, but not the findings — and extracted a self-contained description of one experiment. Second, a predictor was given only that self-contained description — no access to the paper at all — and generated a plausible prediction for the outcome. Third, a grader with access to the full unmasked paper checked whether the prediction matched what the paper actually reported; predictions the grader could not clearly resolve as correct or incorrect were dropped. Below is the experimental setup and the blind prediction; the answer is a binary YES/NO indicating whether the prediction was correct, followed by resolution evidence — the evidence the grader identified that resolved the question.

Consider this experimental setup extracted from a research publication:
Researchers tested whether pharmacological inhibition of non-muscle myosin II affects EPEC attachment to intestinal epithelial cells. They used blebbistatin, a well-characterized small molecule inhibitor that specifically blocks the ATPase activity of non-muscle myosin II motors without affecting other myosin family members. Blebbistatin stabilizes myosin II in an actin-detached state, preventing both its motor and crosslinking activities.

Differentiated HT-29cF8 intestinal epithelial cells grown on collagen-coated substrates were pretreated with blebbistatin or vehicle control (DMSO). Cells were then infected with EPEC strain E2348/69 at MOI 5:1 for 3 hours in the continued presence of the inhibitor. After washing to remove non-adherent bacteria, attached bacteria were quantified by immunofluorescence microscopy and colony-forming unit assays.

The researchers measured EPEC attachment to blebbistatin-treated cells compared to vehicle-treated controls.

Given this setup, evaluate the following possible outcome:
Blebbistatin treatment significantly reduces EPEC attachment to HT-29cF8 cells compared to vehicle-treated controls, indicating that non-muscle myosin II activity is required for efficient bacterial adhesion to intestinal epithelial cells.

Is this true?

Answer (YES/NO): NO